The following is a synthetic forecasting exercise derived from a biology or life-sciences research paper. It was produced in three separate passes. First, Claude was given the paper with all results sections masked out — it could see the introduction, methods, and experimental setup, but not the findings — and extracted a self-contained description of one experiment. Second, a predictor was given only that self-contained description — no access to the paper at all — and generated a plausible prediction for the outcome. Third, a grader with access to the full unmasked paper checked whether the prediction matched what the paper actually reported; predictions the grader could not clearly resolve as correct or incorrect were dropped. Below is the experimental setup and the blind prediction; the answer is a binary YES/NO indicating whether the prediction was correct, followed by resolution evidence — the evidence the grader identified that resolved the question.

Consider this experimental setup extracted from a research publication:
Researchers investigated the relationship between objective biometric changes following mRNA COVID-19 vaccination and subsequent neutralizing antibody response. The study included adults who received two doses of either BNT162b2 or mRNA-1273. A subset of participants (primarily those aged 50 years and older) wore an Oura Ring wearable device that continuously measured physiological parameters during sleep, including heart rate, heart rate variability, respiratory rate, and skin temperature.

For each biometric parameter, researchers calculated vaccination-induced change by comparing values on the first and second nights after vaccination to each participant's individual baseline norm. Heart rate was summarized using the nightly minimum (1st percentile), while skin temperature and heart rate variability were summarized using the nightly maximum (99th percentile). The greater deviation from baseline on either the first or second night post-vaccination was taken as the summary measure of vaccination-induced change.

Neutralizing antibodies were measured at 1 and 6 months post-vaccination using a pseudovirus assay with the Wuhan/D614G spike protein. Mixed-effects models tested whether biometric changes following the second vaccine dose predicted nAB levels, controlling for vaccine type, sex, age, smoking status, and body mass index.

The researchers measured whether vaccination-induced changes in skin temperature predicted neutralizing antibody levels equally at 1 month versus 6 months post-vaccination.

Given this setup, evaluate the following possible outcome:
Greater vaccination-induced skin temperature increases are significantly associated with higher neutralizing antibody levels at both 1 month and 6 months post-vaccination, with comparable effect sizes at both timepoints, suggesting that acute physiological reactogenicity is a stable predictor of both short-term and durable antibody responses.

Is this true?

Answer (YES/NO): NO